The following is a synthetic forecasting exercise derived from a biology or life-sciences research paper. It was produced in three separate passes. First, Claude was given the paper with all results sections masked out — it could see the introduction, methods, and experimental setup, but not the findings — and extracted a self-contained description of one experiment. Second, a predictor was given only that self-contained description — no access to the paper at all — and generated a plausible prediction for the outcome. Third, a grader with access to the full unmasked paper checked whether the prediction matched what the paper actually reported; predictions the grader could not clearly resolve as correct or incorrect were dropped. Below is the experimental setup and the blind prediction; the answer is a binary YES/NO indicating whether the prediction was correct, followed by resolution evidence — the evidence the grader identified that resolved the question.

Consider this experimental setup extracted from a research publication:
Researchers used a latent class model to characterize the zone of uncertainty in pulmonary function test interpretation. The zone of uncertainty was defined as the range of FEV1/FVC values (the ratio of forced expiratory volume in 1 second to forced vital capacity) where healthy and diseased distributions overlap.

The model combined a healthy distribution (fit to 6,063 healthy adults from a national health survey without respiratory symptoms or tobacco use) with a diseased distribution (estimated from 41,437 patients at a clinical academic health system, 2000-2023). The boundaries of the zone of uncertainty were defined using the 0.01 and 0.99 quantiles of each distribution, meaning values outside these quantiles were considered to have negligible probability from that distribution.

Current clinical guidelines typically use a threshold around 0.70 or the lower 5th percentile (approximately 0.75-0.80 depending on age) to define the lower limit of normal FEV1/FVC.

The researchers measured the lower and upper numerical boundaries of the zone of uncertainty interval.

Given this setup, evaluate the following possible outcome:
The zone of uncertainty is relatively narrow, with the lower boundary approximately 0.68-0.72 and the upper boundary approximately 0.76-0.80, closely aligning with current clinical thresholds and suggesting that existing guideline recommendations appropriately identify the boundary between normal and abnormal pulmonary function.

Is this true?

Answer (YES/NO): NO